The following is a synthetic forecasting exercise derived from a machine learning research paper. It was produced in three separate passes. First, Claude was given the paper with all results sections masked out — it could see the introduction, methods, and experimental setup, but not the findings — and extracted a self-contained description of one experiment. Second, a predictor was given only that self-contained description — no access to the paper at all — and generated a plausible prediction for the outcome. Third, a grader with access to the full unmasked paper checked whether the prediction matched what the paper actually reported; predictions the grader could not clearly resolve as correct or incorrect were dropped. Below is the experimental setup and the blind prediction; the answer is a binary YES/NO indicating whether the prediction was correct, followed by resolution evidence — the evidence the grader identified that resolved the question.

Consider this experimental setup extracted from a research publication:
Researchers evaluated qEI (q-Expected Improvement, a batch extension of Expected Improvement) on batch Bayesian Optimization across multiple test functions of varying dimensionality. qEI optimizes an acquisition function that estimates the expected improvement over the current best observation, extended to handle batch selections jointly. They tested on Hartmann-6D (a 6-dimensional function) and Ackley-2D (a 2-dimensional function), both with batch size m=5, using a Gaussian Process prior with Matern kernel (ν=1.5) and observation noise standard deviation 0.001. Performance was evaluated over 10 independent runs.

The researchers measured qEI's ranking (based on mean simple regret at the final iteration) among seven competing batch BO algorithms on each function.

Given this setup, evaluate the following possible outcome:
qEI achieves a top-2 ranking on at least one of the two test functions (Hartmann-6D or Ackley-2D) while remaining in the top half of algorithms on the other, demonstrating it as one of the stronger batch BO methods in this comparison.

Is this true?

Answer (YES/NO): NO